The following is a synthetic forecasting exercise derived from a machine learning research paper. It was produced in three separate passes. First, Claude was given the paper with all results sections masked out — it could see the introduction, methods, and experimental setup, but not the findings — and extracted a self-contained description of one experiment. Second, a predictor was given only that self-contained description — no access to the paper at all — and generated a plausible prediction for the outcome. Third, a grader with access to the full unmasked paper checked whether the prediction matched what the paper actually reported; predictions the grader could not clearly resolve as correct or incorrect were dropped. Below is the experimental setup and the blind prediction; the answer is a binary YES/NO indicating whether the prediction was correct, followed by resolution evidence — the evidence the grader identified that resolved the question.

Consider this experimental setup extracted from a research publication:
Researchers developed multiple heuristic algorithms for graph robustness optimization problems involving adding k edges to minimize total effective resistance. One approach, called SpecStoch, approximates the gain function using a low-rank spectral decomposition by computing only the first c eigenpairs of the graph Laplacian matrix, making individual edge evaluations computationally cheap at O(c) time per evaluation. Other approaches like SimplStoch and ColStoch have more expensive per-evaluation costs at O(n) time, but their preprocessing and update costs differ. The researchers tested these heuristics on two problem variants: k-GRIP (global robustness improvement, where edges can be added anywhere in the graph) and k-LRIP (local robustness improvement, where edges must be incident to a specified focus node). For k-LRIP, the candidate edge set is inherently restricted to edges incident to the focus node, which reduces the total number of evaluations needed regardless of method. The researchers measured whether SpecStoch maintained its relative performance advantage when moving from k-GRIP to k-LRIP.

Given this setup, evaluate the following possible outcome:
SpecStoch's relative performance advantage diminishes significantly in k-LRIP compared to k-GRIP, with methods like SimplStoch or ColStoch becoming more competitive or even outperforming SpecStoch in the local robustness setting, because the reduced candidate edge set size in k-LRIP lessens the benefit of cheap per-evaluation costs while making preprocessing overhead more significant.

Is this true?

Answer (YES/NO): YES